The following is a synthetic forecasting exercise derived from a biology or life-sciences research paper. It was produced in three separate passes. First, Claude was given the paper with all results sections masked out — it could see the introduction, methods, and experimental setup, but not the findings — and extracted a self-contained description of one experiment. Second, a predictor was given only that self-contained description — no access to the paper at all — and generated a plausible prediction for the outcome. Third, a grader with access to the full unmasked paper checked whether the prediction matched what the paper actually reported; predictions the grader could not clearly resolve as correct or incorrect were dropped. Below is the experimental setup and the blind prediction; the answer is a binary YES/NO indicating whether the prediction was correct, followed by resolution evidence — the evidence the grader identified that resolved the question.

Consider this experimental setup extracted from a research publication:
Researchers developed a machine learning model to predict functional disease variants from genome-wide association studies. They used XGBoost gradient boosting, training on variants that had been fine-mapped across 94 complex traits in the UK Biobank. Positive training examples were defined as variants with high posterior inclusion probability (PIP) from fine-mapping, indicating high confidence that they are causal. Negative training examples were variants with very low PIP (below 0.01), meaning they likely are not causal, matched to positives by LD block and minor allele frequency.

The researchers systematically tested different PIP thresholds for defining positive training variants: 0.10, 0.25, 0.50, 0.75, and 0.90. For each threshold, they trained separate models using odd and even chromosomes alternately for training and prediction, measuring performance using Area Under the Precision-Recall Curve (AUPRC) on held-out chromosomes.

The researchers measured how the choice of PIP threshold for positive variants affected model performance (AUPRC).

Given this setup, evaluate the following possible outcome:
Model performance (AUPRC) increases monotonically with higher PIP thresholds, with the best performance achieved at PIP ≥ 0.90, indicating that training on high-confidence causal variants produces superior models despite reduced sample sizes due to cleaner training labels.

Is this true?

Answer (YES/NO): YES